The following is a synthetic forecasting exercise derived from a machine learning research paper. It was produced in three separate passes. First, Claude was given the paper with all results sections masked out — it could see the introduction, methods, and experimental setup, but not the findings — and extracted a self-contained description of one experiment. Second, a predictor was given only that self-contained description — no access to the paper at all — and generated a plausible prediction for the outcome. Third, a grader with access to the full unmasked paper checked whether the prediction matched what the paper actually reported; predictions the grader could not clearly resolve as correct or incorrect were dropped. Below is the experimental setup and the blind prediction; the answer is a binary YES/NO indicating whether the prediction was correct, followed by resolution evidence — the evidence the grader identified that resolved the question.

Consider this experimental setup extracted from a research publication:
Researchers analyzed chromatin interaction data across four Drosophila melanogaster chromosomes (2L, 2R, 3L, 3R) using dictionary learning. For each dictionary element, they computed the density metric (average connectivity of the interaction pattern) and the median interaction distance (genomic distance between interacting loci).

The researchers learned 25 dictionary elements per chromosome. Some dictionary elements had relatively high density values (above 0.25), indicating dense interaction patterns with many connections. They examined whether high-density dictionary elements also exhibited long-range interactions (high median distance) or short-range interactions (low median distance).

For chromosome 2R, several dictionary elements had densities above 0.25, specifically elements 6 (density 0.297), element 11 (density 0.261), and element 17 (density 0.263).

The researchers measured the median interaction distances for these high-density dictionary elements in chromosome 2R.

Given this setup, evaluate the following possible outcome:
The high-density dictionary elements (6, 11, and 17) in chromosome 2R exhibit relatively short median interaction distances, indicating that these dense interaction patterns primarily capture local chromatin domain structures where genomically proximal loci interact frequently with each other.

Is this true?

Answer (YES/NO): NO